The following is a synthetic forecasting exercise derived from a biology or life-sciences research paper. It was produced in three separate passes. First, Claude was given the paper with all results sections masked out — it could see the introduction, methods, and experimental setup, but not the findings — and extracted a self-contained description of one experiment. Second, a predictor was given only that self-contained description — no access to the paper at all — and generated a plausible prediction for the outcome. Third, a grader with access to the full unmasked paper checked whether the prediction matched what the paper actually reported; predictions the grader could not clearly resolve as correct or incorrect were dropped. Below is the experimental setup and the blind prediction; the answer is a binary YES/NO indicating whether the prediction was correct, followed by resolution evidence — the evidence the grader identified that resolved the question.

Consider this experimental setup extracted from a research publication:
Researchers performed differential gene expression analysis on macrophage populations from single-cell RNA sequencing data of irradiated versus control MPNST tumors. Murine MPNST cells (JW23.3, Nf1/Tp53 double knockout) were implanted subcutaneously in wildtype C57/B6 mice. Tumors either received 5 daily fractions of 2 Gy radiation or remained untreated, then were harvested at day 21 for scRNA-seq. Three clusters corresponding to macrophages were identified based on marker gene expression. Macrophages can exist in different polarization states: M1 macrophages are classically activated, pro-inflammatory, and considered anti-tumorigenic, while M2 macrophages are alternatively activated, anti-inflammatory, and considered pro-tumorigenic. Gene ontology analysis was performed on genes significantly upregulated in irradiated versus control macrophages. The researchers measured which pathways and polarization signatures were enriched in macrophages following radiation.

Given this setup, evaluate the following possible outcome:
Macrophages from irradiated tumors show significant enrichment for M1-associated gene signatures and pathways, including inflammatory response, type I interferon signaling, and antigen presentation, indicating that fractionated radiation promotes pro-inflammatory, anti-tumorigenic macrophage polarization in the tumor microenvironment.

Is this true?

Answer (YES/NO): YES